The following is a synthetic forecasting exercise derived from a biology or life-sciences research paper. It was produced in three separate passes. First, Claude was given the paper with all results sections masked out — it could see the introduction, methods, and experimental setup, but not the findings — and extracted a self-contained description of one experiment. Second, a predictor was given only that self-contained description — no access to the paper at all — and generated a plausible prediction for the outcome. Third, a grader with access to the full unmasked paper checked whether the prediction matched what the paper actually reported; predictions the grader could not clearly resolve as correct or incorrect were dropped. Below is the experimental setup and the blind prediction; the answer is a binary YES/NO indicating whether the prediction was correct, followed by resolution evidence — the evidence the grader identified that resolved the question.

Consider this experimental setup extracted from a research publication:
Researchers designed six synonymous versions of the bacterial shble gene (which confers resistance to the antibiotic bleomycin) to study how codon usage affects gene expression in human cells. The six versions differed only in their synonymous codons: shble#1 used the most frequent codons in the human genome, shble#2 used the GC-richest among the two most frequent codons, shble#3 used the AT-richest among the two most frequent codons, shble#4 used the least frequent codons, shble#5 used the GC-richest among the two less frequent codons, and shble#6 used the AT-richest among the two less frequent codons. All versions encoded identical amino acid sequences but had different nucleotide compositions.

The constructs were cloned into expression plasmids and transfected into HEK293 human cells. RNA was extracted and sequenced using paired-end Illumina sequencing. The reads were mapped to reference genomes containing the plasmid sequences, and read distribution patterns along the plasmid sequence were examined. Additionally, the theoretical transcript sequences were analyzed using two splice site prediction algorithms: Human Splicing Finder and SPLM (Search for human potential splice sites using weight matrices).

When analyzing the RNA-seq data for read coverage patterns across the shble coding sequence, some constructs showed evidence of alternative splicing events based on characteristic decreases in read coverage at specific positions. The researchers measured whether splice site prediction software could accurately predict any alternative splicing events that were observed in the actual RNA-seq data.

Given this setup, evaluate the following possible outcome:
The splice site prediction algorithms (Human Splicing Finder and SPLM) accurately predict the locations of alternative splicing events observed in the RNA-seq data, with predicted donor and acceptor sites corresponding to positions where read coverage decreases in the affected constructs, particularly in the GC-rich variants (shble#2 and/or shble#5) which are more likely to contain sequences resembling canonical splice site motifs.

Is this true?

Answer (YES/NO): NO